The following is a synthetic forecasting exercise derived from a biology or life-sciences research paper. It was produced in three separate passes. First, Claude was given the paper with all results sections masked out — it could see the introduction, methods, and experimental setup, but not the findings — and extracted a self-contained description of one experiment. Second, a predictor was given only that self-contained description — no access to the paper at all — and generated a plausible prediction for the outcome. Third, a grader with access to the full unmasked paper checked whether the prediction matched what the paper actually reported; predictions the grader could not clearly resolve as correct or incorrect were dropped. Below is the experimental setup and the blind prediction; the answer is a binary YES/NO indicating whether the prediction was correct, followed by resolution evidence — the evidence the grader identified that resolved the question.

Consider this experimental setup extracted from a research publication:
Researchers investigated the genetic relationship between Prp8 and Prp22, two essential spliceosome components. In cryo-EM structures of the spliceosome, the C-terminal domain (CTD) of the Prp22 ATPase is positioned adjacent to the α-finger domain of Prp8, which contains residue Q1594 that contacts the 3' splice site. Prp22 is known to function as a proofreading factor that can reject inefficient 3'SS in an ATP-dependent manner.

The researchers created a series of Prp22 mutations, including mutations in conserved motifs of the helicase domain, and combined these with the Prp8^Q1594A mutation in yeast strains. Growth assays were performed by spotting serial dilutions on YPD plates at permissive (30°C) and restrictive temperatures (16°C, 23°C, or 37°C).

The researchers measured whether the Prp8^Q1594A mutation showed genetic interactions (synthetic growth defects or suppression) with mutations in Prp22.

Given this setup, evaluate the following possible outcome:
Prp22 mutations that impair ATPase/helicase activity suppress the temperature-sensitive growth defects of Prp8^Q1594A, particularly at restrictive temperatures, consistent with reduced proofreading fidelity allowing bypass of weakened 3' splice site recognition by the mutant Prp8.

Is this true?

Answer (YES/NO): NO